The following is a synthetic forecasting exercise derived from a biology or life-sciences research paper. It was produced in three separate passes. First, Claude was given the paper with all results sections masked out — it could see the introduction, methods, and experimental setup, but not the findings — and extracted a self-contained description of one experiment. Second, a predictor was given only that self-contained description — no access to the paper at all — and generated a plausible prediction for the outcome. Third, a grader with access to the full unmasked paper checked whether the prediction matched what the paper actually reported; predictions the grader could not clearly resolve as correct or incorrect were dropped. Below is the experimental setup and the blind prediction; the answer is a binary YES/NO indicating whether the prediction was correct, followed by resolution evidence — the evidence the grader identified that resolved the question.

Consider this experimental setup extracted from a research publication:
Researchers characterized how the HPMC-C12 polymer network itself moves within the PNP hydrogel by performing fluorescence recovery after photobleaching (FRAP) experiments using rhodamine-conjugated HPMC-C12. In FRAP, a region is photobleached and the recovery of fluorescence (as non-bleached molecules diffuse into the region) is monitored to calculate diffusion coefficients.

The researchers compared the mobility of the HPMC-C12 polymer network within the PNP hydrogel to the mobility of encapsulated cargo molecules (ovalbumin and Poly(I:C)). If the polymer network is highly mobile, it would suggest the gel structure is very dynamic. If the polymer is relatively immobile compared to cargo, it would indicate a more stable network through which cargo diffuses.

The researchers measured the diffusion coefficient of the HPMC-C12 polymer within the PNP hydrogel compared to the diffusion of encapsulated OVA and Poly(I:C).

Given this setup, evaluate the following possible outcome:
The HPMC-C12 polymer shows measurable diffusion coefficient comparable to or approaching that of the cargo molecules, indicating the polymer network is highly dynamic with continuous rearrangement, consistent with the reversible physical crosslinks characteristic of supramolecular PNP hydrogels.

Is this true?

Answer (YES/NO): YES